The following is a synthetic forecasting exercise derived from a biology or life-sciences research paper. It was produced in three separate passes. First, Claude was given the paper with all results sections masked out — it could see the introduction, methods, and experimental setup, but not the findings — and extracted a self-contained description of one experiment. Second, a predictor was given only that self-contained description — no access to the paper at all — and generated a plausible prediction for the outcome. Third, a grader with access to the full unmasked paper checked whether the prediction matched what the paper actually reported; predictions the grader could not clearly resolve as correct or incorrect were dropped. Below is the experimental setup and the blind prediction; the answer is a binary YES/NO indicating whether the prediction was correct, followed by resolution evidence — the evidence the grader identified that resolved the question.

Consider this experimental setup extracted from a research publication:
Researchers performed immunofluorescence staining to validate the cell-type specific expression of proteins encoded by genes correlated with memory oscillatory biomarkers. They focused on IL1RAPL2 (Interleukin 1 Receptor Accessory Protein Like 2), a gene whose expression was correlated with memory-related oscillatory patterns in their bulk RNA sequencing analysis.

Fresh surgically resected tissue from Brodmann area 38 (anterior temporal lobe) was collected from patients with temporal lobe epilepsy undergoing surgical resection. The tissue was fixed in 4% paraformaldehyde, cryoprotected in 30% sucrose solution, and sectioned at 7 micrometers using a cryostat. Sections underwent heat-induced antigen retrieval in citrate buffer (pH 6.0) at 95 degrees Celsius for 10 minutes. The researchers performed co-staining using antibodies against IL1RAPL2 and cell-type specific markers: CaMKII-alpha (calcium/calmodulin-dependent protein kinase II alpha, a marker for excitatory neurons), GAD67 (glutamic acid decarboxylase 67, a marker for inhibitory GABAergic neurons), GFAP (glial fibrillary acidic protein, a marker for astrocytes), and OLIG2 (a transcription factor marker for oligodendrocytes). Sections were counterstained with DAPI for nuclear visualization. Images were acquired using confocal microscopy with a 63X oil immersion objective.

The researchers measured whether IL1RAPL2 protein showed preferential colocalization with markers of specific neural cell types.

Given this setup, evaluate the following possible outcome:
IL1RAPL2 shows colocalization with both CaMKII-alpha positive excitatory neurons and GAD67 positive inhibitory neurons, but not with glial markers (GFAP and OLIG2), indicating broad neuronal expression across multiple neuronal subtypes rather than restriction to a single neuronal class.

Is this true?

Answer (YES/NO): YES